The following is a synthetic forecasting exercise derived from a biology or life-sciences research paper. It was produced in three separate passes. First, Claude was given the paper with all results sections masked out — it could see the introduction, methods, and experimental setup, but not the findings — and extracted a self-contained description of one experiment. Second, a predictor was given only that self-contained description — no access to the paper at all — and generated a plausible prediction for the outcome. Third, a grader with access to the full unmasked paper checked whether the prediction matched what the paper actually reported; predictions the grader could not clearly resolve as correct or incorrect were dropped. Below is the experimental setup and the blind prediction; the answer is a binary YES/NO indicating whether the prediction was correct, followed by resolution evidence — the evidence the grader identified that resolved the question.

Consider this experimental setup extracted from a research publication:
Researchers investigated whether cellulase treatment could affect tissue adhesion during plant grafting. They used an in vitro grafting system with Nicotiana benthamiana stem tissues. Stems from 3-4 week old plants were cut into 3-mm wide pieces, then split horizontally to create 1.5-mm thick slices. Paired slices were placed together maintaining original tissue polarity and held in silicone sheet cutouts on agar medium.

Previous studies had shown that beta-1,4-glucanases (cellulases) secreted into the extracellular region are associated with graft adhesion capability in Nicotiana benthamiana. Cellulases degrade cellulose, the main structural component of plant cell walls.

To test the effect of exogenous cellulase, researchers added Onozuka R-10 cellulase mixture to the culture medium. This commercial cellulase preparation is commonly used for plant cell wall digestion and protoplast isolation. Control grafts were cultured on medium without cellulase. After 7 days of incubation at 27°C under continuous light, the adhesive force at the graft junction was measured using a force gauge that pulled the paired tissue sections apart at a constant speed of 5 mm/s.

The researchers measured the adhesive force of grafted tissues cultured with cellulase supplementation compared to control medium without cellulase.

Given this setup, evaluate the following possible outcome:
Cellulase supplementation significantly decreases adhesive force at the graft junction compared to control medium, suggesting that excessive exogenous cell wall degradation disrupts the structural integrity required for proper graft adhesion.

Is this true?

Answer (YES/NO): NO